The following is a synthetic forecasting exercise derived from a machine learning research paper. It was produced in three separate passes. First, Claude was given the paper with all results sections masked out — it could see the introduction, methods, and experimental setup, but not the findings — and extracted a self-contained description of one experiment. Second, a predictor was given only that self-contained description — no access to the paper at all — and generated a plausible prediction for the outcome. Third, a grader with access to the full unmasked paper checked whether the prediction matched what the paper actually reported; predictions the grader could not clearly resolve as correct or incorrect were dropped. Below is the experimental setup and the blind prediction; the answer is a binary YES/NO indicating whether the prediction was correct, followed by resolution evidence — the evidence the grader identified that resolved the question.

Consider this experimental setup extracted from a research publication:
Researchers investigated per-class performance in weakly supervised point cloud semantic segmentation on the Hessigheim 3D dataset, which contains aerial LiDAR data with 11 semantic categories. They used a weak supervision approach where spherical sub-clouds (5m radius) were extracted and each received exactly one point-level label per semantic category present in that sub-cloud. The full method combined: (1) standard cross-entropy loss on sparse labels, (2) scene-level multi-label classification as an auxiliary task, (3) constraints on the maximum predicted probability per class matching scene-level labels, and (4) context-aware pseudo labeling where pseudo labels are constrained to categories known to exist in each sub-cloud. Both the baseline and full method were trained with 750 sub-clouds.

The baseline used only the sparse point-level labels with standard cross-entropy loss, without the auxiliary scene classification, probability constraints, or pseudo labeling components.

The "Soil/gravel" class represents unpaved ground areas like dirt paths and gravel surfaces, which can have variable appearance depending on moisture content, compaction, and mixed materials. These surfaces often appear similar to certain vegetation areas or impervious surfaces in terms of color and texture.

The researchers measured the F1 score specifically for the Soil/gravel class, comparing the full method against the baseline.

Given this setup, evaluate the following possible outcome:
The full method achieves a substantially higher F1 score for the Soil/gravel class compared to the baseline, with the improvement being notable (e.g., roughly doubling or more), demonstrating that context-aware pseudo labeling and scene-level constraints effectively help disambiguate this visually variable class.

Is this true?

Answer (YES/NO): NO